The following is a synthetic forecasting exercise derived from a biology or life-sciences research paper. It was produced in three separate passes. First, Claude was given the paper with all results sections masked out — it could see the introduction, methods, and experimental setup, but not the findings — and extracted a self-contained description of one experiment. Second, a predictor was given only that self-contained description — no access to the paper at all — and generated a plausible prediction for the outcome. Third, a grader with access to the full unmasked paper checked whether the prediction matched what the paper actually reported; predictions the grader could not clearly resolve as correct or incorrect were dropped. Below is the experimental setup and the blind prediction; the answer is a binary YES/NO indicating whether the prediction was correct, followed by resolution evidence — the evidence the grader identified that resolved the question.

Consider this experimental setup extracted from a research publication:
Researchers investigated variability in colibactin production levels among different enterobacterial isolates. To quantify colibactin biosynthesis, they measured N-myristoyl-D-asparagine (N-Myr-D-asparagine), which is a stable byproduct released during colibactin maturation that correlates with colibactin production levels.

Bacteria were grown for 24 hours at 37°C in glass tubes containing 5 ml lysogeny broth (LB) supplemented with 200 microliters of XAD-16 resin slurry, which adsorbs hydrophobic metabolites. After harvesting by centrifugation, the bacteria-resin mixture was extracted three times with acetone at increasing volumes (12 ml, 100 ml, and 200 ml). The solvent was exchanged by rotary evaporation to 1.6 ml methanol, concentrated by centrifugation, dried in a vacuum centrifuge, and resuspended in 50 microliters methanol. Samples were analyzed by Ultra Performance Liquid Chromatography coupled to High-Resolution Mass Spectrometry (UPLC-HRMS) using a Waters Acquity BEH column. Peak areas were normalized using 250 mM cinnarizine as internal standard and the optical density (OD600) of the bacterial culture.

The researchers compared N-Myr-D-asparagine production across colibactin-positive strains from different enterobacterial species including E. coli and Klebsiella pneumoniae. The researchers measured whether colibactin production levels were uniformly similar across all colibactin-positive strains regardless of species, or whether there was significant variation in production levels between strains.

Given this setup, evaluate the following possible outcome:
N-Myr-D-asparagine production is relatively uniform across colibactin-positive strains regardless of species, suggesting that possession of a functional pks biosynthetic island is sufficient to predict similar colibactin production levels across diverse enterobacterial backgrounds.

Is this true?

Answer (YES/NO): NO